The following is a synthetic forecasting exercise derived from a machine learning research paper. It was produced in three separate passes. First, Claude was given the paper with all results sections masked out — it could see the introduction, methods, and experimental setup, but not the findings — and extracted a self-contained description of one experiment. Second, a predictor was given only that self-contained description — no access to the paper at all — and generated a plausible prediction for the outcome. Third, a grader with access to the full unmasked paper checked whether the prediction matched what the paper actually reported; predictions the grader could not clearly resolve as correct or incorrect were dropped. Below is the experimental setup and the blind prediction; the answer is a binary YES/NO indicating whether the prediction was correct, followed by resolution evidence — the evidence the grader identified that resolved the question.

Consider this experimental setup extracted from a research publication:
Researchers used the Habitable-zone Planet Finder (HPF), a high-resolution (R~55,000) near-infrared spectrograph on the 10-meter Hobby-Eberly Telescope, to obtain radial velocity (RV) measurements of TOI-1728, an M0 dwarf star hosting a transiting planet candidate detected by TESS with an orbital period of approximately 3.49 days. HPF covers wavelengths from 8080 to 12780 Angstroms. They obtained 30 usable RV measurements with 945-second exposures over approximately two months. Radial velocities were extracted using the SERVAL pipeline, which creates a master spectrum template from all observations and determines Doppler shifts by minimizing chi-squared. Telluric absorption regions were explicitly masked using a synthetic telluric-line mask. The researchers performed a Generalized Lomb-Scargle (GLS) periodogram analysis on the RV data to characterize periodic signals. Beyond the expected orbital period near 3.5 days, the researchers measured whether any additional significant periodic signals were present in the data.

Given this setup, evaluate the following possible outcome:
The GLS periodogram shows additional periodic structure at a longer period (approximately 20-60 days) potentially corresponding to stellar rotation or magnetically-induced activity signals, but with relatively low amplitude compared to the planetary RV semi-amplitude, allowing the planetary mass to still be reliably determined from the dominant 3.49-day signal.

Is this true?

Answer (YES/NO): NO